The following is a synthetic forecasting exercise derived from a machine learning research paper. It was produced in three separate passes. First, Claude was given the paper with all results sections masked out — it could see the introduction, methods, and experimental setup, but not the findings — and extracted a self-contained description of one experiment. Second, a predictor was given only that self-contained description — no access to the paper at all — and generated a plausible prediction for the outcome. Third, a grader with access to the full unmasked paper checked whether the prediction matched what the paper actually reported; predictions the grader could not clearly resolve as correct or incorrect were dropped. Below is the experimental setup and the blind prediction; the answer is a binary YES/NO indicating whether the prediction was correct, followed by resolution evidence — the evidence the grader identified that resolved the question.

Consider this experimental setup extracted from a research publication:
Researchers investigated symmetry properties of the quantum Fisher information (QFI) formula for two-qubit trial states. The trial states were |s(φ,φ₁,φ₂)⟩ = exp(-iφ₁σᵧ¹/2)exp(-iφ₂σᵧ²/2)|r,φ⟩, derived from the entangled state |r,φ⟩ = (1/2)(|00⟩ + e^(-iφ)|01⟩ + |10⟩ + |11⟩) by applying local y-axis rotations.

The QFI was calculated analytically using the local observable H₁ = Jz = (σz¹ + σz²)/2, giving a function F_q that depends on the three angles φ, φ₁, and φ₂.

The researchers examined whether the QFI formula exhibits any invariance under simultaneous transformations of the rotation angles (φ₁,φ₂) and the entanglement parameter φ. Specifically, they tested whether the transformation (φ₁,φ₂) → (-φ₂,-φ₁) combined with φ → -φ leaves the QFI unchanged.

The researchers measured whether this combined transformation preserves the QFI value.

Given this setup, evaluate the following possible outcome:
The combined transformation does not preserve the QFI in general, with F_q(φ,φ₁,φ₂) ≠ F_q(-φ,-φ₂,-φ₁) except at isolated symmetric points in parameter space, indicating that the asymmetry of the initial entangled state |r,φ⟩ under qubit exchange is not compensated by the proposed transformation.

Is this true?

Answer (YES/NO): NO